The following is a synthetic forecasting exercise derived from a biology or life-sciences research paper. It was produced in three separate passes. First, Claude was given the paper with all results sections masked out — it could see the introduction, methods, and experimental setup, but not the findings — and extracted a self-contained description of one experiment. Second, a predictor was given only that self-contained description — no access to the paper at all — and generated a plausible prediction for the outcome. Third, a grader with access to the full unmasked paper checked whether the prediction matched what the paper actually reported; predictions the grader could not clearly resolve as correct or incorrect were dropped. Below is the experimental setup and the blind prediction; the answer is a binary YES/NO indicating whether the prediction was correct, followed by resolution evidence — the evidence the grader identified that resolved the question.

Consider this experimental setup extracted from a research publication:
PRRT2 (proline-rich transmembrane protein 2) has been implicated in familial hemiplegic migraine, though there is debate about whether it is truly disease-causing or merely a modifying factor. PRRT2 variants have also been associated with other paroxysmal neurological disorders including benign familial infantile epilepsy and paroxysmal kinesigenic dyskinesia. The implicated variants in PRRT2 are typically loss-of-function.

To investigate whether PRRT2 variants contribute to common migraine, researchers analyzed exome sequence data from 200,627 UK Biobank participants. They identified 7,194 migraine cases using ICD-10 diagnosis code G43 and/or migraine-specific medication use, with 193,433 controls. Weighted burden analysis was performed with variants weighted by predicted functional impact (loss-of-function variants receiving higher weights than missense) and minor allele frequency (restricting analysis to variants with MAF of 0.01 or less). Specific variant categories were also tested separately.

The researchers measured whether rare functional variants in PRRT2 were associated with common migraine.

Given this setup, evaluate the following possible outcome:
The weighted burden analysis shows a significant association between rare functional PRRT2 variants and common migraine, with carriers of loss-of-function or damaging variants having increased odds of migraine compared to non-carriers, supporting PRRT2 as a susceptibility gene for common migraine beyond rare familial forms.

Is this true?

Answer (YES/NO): NO